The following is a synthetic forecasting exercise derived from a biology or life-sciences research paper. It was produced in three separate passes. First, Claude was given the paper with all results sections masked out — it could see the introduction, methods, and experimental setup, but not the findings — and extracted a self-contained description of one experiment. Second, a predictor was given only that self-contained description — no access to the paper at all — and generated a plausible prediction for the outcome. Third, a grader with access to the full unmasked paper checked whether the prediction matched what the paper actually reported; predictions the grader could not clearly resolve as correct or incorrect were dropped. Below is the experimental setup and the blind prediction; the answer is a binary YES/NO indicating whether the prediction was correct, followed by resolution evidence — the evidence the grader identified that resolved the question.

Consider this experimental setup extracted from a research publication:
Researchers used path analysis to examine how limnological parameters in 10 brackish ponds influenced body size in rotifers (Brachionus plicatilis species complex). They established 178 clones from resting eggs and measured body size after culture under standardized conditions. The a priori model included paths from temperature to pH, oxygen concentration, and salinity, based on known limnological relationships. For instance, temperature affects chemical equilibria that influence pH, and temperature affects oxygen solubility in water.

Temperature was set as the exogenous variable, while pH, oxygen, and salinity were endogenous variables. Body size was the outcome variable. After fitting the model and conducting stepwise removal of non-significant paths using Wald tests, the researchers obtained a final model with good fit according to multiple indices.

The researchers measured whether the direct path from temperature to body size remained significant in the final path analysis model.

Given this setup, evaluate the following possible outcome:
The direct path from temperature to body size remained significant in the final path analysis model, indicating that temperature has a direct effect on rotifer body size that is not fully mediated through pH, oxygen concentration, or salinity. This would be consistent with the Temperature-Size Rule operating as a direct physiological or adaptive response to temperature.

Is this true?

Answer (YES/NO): NO